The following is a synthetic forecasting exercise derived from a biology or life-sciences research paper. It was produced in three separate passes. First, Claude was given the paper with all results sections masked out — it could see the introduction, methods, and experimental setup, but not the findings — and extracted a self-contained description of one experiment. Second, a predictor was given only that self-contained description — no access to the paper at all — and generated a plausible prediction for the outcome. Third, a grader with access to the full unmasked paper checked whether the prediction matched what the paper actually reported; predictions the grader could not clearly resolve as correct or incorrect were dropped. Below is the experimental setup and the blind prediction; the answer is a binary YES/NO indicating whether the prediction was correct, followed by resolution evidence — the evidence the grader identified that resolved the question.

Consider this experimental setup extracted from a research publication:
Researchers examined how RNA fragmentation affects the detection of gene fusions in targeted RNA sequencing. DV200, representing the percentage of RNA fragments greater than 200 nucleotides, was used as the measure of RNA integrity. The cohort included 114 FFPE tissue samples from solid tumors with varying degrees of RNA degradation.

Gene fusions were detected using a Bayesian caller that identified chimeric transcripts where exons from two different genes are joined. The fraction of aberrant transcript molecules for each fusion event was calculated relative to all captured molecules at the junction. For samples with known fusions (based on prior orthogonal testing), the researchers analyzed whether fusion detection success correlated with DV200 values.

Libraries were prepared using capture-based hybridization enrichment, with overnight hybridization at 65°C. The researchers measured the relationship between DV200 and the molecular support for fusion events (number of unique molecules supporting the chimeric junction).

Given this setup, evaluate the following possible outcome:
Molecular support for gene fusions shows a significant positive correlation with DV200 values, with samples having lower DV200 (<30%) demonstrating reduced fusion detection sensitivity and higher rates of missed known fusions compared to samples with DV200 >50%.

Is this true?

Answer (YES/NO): NO